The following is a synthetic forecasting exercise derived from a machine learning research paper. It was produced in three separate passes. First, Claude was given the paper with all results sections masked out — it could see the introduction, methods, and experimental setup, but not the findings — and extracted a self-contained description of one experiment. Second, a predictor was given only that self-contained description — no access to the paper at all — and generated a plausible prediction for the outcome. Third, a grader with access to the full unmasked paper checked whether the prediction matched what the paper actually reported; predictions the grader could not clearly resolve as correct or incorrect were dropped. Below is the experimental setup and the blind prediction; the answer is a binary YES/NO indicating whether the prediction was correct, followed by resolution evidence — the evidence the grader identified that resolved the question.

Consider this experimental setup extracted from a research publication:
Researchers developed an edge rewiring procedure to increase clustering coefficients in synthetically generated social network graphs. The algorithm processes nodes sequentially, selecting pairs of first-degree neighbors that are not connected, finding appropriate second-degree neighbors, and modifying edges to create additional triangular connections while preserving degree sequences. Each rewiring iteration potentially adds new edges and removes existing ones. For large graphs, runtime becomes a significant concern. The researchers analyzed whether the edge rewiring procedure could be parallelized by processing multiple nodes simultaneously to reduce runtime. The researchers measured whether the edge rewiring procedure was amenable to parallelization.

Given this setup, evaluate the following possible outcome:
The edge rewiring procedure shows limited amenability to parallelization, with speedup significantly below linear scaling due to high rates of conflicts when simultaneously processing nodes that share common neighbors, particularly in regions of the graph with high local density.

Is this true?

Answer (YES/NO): NO